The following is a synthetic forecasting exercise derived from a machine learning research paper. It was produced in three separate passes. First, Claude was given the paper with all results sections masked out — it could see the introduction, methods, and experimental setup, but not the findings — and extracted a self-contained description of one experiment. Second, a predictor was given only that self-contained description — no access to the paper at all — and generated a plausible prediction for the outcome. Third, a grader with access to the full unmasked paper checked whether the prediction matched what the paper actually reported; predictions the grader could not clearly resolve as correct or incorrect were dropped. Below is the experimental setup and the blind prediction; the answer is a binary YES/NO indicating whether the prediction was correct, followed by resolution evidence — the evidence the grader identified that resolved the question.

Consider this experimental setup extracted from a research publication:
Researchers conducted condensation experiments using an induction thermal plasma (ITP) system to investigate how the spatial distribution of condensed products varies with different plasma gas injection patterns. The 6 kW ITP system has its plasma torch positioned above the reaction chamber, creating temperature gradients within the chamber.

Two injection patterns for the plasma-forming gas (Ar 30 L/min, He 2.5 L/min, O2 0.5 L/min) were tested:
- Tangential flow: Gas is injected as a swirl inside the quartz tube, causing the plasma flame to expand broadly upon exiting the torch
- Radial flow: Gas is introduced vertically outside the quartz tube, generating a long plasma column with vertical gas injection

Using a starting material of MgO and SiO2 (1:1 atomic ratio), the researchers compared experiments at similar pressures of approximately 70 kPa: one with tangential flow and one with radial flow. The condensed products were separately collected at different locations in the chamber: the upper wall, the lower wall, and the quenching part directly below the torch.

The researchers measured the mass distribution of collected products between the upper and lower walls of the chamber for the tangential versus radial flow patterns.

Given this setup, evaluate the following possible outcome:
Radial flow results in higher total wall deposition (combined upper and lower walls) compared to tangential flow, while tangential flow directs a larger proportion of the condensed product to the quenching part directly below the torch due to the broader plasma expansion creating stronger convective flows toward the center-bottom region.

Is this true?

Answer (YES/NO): NO